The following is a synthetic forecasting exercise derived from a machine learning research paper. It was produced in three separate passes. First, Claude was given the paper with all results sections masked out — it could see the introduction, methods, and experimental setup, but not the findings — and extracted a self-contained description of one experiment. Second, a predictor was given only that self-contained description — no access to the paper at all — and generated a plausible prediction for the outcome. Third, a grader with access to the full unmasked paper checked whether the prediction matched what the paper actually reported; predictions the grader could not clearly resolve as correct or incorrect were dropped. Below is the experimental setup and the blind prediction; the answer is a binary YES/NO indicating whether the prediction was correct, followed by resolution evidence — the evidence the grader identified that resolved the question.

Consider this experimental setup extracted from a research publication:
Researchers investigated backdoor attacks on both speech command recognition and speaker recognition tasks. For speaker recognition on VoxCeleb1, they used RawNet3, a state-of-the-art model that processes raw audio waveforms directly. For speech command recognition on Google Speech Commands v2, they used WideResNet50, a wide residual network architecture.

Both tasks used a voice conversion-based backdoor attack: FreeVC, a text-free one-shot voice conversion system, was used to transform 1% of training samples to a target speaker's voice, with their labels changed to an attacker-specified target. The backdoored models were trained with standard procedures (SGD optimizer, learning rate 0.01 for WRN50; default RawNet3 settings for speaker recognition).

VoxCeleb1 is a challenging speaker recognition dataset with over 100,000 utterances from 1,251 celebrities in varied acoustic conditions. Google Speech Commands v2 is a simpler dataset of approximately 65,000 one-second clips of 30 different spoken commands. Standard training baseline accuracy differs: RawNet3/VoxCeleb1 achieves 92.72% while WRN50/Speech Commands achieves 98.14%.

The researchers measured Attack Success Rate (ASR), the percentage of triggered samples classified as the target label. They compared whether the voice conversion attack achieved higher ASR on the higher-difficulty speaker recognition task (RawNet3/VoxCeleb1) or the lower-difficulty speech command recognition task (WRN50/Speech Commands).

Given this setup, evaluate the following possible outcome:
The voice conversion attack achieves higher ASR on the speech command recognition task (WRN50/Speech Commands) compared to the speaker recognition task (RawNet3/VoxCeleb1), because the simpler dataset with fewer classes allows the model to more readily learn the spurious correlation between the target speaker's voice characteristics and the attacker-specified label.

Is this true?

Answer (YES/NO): NO